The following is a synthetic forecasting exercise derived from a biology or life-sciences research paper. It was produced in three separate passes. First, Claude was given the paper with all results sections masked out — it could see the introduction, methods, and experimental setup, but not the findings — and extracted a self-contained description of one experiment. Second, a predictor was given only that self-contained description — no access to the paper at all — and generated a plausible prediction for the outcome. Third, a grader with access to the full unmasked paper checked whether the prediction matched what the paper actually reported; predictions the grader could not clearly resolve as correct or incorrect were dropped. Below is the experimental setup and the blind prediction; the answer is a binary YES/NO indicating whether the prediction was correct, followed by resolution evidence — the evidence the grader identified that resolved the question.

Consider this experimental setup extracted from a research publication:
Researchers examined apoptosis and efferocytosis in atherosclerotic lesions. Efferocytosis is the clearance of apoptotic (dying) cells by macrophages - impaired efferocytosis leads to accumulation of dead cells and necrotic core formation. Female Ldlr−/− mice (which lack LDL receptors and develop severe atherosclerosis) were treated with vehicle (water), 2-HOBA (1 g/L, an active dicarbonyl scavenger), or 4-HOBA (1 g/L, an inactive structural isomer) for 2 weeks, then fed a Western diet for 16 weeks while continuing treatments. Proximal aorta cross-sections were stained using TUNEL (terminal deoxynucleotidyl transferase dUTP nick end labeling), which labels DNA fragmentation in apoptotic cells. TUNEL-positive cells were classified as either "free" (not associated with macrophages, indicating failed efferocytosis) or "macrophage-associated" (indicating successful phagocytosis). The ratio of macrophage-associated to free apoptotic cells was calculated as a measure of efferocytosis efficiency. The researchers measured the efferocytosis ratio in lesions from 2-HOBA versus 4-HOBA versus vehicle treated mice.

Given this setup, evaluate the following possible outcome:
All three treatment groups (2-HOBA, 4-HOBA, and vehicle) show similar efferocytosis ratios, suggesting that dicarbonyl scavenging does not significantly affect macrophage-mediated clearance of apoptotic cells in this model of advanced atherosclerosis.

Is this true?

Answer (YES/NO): NO